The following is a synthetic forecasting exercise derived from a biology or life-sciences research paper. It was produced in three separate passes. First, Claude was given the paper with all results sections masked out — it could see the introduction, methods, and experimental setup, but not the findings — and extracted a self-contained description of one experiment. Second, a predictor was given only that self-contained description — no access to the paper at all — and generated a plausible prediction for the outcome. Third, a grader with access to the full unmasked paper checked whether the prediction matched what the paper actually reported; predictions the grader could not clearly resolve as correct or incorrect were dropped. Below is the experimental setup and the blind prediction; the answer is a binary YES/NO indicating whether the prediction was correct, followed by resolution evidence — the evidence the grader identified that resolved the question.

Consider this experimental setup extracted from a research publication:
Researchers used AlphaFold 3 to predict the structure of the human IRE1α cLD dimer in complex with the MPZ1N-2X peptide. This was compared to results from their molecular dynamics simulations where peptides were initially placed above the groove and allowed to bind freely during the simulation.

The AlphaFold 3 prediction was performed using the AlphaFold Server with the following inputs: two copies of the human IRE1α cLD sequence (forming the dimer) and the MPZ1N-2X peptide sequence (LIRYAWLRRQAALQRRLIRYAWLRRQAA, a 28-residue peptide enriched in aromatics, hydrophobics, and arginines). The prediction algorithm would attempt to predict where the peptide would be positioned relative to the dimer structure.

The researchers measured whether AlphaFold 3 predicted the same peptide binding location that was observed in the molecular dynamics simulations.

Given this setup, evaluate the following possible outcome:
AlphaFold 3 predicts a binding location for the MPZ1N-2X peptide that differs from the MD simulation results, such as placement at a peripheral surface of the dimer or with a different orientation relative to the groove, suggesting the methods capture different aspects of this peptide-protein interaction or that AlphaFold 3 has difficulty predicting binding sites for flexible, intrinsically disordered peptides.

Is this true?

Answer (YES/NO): NO